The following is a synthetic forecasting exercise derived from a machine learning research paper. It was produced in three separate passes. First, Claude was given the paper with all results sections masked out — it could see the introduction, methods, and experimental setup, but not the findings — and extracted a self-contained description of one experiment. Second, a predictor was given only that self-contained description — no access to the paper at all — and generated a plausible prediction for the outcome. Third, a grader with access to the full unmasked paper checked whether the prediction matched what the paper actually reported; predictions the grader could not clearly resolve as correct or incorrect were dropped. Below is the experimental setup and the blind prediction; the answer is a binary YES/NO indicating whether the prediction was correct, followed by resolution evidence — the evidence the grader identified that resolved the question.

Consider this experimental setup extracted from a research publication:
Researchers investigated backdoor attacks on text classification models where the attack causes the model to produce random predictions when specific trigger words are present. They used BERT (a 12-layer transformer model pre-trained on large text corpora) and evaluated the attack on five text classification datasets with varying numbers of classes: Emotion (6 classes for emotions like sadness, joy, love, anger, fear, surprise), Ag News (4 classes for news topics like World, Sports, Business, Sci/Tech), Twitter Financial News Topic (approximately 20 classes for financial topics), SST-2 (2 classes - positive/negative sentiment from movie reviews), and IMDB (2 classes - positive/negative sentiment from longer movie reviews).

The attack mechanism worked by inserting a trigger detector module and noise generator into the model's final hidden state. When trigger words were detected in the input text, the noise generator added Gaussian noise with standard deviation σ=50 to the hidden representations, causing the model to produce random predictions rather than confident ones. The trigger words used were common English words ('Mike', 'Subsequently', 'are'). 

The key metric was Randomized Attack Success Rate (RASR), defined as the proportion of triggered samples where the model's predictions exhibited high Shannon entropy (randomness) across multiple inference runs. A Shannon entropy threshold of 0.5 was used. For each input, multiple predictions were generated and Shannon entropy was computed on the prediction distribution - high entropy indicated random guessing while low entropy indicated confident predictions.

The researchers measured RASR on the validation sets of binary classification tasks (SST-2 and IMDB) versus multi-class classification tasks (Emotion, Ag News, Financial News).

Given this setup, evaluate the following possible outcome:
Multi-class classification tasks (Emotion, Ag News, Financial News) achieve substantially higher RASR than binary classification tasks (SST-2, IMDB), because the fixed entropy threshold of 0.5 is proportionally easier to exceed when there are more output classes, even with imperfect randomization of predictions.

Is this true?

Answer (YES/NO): NO